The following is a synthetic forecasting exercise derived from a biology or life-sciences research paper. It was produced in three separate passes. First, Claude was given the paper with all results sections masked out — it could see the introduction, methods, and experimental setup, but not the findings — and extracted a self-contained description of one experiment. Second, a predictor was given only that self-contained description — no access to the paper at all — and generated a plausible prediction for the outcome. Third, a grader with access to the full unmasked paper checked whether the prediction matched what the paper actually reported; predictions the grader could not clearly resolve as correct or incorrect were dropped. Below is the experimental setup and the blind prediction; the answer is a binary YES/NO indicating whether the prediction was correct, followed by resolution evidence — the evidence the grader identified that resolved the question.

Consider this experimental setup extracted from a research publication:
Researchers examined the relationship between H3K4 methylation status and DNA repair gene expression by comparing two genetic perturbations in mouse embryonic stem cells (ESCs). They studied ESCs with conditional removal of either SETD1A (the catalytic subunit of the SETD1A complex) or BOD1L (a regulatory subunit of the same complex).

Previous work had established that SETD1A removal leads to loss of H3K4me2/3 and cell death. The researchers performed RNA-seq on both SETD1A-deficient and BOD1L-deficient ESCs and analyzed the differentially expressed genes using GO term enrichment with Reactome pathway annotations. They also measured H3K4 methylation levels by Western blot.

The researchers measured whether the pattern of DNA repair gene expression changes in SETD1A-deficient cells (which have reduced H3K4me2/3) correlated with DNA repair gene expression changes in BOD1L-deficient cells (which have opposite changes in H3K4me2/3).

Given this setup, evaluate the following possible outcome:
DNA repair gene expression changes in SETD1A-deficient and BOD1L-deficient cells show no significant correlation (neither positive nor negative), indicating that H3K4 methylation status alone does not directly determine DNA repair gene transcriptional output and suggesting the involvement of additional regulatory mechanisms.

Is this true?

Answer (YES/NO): NO